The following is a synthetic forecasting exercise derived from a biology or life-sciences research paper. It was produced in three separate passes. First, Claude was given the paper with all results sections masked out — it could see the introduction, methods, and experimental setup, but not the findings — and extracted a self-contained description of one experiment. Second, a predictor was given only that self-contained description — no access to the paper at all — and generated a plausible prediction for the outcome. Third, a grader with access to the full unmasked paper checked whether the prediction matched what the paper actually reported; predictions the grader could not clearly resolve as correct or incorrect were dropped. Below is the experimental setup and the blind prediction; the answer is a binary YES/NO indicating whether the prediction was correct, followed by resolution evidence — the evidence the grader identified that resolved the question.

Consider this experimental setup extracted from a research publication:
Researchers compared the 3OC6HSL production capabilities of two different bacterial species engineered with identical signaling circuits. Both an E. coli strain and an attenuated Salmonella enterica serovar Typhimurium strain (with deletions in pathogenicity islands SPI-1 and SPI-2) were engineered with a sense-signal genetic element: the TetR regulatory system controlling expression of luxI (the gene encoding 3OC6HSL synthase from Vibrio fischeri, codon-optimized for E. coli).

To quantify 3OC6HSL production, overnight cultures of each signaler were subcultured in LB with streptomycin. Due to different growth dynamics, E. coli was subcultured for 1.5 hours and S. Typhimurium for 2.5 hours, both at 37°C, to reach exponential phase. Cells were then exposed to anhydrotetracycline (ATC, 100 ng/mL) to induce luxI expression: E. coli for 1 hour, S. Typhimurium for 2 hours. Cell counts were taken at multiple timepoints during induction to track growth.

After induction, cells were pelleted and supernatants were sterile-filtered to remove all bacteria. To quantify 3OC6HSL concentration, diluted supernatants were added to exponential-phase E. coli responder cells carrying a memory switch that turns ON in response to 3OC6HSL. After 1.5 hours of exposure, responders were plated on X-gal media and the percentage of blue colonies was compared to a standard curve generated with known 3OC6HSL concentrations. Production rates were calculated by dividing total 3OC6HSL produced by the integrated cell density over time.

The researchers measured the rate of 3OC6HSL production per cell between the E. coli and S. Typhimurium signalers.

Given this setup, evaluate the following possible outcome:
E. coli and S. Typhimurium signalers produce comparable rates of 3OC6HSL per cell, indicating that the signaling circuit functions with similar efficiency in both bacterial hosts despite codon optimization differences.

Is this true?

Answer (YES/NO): NO